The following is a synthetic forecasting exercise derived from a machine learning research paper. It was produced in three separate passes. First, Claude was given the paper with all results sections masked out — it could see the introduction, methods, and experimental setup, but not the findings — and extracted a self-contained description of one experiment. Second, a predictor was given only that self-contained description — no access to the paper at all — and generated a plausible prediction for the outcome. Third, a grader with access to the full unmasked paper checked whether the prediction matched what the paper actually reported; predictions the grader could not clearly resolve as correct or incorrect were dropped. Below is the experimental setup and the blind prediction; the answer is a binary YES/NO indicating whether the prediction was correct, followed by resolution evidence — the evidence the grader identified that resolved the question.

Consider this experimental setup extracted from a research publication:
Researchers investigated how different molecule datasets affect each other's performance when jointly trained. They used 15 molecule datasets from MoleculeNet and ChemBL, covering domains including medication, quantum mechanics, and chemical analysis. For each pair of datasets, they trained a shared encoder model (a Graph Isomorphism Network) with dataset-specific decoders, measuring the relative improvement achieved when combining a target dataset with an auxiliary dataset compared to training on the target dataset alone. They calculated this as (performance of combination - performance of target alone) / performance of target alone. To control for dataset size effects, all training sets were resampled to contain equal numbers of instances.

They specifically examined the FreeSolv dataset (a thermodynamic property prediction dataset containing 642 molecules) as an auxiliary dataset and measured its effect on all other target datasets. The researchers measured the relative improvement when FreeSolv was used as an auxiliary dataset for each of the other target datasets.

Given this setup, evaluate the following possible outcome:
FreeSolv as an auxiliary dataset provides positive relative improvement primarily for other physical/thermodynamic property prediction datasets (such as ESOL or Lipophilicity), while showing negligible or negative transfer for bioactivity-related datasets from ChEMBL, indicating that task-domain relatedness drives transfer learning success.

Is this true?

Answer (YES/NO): NO